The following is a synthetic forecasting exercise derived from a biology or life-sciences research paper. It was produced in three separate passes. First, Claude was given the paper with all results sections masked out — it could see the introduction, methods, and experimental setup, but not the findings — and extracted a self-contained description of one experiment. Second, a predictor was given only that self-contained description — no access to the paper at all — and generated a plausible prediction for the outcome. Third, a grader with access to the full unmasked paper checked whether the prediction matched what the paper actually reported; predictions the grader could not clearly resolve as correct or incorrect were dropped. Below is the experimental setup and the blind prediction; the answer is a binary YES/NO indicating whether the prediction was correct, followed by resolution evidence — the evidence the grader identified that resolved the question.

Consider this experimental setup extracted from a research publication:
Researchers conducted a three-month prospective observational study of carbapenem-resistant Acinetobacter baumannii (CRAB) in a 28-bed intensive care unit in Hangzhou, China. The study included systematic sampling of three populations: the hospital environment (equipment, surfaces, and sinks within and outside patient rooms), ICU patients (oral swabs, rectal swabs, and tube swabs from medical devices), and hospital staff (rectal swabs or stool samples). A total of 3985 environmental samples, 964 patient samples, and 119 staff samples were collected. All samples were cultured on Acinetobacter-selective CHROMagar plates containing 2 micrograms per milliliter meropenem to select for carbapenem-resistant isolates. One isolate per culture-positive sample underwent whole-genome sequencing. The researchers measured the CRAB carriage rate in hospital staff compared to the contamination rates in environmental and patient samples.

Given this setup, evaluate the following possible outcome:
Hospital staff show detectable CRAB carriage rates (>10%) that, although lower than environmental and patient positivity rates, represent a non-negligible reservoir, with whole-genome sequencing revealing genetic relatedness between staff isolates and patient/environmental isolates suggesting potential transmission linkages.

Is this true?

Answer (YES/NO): NO